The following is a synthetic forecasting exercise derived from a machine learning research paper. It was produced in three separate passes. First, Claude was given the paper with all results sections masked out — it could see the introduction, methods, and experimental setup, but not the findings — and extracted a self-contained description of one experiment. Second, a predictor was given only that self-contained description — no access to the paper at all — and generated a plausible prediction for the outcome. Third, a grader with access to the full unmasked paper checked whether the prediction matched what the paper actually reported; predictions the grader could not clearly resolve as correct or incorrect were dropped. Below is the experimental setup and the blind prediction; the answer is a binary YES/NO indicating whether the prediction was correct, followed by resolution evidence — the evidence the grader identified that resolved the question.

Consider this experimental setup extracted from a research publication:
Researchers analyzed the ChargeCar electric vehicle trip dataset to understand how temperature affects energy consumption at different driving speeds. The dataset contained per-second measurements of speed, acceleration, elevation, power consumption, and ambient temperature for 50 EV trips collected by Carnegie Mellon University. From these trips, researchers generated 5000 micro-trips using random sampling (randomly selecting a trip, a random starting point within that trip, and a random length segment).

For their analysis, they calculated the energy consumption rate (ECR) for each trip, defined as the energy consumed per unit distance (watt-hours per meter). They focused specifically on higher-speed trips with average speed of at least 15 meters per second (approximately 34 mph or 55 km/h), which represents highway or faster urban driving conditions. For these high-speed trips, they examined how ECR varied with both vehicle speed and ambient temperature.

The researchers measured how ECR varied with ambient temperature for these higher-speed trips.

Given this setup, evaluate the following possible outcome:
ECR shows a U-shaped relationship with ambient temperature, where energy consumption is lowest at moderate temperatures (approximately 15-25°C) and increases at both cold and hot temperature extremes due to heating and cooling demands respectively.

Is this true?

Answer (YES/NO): NO